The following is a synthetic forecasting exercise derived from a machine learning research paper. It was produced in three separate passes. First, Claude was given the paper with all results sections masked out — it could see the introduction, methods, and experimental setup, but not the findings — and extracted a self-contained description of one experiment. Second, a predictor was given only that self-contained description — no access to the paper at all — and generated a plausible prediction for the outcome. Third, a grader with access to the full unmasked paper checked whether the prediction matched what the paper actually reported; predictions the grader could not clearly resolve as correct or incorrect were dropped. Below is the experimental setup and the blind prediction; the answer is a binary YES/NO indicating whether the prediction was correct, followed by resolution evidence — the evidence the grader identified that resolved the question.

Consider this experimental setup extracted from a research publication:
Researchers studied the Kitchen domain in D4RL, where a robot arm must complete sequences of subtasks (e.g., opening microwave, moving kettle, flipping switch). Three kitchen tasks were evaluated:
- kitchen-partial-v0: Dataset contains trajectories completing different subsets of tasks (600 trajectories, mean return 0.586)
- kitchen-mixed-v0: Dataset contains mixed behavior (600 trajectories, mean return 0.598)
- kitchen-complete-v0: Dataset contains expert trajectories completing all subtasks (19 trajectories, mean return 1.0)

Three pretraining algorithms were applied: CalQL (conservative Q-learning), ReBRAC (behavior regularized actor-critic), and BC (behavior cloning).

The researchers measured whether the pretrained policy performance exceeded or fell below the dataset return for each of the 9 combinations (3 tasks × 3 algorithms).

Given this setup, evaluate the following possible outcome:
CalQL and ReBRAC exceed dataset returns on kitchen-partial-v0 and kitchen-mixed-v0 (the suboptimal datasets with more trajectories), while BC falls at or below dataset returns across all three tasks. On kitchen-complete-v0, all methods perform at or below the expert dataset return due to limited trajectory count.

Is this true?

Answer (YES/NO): NO